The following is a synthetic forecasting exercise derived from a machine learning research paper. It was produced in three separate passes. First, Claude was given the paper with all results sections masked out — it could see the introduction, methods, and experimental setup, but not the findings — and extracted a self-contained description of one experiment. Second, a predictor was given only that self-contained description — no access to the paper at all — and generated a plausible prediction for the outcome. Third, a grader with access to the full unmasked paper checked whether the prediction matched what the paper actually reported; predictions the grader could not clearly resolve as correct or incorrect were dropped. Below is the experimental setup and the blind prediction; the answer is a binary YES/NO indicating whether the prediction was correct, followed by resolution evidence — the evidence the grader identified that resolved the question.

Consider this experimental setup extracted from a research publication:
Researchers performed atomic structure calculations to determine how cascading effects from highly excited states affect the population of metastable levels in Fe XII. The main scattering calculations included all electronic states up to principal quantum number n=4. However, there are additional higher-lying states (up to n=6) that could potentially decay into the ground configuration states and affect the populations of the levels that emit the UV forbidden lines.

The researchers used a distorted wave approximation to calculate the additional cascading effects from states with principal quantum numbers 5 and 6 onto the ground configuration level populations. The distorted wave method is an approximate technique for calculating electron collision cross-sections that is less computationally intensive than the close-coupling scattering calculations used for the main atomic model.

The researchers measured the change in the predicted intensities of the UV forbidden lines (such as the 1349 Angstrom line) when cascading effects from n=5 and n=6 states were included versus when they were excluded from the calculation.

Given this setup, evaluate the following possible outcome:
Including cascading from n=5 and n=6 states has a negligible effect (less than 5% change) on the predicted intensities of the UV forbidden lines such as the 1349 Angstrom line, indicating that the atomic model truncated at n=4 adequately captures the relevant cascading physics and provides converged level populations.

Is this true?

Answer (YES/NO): YES